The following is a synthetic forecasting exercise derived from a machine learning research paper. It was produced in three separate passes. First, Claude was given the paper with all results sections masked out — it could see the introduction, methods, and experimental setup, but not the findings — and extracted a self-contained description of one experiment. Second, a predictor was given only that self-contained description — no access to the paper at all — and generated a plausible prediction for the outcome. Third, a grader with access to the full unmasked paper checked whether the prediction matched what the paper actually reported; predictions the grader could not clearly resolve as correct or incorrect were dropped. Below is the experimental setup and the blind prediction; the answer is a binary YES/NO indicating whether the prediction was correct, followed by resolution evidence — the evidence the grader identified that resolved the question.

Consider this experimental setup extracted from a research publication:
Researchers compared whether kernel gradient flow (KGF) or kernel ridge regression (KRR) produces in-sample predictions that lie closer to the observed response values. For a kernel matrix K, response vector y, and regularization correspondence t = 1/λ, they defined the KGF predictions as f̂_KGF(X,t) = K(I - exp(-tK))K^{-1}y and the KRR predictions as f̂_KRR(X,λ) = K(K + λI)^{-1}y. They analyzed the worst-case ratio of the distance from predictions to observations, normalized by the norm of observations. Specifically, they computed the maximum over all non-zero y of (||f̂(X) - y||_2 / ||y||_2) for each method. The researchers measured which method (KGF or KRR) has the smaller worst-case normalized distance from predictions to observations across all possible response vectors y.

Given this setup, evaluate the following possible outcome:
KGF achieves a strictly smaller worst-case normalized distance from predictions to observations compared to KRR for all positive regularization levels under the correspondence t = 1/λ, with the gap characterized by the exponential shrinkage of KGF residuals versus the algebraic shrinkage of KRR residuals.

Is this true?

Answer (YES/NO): NO